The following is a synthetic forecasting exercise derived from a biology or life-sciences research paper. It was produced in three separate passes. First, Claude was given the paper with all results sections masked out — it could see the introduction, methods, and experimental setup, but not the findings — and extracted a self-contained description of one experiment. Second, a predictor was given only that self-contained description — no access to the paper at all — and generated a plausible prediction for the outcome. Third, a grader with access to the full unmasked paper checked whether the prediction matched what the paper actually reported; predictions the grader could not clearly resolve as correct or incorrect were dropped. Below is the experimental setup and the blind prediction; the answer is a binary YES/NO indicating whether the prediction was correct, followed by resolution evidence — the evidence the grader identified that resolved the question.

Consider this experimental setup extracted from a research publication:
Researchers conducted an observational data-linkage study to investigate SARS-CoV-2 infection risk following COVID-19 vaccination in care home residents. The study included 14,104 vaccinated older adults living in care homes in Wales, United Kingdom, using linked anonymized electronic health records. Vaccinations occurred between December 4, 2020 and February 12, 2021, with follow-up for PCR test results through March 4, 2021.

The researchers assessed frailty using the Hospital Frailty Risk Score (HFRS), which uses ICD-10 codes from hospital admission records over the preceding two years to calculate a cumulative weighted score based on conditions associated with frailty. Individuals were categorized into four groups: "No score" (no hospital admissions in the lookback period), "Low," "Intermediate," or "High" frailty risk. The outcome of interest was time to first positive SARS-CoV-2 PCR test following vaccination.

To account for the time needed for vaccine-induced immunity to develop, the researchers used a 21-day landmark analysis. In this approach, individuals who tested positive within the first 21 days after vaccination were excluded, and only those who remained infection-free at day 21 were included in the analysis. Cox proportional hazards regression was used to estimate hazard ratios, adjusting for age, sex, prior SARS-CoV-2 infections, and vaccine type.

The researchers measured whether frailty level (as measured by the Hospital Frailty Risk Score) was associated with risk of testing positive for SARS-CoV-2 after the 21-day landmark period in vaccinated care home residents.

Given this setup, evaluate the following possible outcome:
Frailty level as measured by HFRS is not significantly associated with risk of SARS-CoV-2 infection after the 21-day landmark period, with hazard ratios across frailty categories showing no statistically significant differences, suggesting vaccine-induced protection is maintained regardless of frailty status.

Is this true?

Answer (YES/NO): NO